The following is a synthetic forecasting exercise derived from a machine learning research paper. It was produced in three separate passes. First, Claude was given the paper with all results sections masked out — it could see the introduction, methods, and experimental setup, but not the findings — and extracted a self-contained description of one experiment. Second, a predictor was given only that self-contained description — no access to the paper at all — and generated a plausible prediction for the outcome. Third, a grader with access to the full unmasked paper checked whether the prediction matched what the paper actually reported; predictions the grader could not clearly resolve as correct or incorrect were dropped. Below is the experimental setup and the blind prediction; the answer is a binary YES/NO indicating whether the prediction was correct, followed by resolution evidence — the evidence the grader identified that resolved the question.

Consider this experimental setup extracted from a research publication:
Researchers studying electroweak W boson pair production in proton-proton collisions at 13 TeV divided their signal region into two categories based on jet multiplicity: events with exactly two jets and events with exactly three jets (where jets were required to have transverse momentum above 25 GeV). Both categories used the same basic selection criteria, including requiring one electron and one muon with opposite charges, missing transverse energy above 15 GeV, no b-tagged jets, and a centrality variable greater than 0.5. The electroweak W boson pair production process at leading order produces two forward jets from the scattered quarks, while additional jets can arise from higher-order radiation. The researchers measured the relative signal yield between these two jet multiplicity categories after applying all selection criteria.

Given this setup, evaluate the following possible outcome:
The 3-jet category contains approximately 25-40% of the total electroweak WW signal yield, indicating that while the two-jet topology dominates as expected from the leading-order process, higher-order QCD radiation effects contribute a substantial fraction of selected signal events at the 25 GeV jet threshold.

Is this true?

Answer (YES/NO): YES